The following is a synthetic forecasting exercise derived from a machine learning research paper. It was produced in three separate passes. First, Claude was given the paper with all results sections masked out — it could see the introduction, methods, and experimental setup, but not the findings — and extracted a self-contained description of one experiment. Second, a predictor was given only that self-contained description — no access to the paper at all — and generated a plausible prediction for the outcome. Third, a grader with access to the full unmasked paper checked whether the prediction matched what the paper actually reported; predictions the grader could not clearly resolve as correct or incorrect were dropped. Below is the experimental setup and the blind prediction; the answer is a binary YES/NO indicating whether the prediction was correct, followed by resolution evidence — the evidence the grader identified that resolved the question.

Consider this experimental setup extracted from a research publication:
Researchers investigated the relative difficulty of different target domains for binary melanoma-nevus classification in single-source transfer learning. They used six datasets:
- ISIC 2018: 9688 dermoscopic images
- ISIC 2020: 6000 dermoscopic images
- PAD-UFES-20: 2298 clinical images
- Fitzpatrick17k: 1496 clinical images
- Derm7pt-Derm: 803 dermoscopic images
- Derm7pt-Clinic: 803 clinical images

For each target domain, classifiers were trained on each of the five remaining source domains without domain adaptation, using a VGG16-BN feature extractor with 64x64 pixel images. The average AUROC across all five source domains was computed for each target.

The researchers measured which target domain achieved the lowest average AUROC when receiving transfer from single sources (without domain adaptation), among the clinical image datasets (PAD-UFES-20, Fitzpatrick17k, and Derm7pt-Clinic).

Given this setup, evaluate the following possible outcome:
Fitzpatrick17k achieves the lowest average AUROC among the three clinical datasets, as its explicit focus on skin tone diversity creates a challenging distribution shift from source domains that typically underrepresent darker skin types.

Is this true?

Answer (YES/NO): NO